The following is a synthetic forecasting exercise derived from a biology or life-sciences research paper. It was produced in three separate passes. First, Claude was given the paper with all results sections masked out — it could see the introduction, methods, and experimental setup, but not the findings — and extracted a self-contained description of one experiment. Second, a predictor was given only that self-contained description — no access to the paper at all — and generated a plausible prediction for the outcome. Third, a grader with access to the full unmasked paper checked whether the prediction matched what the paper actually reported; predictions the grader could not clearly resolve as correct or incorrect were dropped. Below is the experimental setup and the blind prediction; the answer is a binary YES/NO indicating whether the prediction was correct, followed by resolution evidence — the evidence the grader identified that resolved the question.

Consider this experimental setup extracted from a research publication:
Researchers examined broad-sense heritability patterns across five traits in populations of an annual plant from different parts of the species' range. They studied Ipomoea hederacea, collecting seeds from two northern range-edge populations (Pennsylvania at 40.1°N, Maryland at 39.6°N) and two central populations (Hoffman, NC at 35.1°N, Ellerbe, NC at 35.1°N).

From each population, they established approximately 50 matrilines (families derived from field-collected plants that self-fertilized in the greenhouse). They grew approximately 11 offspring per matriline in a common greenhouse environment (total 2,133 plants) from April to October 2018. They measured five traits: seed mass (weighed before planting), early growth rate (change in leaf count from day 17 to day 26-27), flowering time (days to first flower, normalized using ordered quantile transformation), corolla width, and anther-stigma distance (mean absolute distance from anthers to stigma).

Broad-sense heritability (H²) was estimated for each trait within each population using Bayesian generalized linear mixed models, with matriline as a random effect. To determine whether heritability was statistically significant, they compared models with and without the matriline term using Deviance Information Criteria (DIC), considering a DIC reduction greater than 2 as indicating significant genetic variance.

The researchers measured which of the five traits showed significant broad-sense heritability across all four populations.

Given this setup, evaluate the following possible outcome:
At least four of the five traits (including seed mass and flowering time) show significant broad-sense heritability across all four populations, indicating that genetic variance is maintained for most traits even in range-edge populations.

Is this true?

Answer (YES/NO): YES